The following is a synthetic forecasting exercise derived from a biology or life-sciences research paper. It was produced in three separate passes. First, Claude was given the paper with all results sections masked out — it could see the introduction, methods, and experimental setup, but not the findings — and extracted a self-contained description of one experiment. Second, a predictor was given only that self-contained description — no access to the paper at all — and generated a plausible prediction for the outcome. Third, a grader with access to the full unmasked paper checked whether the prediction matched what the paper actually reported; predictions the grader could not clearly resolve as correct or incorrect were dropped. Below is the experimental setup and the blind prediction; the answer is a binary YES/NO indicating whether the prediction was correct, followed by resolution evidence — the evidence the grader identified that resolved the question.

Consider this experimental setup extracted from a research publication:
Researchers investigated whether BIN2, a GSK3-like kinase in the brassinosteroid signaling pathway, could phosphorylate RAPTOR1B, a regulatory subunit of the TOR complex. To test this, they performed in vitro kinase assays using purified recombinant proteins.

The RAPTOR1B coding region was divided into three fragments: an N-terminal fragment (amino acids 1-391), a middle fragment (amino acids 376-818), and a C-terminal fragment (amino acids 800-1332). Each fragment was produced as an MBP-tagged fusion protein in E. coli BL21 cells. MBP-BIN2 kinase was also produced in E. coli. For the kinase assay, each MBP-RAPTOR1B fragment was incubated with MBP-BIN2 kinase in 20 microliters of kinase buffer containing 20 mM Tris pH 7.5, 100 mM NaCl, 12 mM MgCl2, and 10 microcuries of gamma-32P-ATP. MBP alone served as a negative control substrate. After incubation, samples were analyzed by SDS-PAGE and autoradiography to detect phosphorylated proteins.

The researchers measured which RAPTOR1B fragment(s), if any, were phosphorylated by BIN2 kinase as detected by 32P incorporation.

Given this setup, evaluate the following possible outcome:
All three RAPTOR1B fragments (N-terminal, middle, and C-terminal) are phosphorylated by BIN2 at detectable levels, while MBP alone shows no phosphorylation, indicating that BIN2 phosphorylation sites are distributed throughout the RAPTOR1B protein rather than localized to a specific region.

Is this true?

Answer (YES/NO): NO